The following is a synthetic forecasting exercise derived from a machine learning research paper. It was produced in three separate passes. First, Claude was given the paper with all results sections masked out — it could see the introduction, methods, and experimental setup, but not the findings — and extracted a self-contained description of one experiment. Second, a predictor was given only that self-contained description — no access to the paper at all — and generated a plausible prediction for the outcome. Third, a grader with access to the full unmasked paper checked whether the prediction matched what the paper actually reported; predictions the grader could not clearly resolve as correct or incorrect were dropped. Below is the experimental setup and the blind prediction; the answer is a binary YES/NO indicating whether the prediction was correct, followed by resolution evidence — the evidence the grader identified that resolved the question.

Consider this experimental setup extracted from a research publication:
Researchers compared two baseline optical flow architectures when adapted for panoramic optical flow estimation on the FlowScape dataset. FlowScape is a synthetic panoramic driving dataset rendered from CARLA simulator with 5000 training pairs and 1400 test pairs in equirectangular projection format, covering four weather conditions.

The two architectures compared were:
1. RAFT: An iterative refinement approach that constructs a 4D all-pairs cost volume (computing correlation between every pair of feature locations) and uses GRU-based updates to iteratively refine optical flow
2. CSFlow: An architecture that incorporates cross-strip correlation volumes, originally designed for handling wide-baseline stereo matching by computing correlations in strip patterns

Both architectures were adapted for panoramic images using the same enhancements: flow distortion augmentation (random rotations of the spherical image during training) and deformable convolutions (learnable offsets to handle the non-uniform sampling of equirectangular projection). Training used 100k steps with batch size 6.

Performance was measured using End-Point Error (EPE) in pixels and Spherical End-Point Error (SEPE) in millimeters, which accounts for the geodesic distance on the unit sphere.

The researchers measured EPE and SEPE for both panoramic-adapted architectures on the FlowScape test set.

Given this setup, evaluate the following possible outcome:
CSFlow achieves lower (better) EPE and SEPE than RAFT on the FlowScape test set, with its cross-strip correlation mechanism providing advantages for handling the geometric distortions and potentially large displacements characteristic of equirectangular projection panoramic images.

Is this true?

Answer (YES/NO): YES